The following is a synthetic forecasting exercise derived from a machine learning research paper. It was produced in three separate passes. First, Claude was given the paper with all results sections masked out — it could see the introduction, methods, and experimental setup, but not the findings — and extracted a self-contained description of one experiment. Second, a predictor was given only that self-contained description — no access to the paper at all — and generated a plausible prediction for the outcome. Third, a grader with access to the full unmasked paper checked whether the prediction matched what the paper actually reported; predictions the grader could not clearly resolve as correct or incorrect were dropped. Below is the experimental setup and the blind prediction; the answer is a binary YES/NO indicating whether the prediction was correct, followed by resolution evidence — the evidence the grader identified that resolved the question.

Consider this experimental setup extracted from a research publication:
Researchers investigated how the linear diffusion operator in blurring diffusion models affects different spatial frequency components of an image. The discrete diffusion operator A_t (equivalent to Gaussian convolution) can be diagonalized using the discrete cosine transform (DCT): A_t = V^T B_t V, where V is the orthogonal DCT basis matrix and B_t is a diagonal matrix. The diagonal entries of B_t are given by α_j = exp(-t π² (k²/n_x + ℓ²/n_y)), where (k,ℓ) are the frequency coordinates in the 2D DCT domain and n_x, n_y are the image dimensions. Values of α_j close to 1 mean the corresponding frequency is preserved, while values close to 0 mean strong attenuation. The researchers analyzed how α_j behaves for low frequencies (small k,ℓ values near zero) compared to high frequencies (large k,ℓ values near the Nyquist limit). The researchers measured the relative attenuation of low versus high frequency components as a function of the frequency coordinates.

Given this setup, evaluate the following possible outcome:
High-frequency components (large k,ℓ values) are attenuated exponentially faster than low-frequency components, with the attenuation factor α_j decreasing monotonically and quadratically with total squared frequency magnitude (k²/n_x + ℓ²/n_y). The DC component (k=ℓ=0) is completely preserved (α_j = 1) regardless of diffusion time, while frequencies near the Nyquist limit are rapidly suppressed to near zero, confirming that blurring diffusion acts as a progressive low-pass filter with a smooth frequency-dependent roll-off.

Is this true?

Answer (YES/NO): NO